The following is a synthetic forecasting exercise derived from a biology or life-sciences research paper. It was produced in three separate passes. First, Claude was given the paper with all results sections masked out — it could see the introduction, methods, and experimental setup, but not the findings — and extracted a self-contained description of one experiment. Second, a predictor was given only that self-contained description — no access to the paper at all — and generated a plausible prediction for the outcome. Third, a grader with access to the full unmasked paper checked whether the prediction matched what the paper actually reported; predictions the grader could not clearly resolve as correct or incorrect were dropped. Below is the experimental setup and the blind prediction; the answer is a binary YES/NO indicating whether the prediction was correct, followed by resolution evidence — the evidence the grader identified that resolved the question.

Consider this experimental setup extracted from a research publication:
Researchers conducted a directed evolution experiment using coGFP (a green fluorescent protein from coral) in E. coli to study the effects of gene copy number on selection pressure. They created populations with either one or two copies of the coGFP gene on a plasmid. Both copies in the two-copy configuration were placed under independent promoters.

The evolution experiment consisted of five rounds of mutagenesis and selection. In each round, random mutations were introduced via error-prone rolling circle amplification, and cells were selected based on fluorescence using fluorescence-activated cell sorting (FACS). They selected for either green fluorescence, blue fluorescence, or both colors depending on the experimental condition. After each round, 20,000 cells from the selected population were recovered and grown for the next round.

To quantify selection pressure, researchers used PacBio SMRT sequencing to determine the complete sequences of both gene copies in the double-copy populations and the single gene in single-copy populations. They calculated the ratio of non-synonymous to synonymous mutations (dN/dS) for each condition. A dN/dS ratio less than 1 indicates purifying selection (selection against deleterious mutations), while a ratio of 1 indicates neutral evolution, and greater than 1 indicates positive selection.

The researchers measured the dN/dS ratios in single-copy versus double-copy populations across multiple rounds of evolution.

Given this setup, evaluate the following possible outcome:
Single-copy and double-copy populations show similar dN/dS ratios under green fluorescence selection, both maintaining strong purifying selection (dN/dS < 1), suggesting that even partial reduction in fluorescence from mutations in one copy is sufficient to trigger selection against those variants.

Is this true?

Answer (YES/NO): NO